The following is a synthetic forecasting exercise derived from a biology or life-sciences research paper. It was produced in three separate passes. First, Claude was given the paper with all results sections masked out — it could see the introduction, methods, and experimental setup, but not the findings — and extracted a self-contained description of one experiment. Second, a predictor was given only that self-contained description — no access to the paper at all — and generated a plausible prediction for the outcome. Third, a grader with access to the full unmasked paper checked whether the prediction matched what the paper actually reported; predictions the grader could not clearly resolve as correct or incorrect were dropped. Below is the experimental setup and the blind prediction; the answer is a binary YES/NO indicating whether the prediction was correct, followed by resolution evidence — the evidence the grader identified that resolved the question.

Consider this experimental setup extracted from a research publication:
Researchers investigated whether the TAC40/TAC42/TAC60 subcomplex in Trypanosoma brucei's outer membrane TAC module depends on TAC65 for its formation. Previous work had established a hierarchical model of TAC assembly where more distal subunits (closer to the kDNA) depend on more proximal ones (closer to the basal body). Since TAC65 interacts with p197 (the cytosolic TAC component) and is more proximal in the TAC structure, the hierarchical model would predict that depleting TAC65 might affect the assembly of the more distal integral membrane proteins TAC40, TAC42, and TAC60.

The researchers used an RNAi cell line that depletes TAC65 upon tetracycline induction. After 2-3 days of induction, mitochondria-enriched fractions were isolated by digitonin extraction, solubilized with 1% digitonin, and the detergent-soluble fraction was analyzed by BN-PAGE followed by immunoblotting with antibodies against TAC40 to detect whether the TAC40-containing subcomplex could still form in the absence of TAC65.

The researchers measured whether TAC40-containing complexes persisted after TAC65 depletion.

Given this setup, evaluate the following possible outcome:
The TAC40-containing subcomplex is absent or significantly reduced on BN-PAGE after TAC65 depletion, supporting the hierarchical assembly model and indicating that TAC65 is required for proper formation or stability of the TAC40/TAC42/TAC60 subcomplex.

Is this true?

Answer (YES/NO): NO